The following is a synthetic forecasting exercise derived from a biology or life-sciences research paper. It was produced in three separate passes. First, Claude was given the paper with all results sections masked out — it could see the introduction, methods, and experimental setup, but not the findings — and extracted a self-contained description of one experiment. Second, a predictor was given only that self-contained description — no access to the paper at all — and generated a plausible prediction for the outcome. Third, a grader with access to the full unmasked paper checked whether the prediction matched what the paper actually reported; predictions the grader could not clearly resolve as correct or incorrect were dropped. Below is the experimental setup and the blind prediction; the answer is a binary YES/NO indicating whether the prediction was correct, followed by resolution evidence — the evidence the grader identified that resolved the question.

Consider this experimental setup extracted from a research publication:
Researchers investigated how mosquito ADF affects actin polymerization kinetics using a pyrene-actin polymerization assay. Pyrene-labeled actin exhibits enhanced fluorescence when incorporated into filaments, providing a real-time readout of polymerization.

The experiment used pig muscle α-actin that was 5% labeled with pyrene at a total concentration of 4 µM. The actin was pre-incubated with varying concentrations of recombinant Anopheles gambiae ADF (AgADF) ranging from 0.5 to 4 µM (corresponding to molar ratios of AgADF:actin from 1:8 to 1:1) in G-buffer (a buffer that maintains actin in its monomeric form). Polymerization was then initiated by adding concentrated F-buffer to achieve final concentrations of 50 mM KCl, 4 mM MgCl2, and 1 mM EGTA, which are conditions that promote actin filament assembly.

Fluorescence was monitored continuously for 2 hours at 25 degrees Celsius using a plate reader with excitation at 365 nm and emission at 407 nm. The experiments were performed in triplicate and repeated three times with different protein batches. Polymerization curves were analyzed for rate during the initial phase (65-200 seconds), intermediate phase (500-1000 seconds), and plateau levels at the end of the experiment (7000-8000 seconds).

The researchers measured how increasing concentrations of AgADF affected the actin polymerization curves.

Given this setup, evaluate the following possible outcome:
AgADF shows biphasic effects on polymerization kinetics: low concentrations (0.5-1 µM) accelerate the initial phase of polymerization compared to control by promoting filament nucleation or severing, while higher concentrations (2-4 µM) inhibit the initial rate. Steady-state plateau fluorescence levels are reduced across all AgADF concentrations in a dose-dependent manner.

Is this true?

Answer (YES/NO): NO